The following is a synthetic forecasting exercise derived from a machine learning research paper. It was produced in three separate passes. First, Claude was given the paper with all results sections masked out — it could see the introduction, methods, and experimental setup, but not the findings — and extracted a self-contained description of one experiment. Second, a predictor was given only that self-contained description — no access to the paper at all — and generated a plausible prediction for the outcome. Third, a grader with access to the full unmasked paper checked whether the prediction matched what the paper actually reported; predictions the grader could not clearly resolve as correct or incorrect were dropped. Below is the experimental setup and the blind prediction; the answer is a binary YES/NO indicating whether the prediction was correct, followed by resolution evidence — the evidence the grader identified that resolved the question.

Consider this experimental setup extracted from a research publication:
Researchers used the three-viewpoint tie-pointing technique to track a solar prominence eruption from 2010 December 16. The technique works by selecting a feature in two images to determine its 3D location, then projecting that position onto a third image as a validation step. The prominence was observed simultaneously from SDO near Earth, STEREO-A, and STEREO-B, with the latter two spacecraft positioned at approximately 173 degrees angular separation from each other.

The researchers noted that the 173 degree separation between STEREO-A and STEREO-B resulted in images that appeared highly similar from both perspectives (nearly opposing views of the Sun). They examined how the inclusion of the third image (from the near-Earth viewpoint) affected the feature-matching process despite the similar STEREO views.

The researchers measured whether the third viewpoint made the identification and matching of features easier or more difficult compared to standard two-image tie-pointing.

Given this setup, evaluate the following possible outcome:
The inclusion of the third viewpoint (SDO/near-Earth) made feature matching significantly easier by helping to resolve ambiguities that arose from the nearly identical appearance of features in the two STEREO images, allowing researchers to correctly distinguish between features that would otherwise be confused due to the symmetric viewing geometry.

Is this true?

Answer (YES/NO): YES